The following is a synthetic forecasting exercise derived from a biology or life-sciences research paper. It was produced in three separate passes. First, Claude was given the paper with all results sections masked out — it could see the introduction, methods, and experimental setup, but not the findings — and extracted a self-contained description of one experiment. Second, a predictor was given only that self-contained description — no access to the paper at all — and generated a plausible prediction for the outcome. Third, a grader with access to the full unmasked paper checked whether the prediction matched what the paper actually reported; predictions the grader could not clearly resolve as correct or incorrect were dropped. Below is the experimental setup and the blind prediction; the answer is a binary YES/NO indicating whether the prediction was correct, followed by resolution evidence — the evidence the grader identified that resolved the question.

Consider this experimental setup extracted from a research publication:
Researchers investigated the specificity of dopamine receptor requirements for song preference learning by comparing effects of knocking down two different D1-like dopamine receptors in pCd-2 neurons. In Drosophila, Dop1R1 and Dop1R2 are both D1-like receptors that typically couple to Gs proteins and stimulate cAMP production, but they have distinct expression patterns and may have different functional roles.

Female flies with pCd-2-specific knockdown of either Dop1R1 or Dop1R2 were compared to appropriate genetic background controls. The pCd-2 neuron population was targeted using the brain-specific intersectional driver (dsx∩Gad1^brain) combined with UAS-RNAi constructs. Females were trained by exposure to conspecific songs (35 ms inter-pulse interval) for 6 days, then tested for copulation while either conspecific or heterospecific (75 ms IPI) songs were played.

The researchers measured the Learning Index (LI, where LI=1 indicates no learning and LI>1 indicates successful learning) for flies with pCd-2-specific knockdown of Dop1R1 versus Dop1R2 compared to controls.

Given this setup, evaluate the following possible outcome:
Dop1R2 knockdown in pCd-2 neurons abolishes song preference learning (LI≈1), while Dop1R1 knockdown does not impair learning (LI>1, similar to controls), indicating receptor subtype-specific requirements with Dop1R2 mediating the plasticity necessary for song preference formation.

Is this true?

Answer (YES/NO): YES